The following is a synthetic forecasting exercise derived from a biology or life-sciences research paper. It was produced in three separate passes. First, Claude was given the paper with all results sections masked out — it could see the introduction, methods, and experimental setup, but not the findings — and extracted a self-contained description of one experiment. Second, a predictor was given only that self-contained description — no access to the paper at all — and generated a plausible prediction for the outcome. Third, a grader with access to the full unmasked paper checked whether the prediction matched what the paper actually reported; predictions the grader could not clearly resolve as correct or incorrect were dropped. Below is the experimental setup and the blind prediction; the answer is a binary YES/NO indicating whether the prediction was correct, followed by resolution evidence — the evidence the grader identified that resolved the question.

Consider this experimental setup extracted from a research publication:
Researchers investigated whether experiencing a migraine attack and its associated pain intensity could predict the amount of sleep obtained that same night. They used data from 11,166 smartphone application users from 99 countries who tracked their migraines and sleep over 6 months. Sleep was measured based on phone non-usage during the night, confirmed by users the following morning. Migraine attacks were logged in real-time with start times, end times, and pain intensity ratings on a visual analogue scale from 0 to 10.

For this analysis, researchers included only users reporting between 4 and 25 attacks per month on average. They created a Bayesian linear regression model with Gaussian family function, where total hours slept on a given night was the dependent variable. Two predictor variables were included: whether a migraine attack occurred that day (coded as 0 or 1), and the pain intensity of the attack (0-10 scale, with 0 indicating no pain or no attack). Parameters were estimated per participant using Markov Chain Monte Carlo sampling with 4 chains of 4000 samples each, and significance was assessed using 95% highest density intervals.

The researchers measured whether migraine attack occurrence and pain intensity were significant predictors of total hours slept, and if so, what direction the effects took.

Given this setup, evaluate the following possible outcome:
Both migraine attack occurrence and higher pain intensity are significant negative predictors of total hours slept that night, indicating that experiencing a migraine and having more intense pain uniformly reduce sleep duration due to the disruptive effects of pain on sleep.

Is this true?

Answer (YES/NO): NO